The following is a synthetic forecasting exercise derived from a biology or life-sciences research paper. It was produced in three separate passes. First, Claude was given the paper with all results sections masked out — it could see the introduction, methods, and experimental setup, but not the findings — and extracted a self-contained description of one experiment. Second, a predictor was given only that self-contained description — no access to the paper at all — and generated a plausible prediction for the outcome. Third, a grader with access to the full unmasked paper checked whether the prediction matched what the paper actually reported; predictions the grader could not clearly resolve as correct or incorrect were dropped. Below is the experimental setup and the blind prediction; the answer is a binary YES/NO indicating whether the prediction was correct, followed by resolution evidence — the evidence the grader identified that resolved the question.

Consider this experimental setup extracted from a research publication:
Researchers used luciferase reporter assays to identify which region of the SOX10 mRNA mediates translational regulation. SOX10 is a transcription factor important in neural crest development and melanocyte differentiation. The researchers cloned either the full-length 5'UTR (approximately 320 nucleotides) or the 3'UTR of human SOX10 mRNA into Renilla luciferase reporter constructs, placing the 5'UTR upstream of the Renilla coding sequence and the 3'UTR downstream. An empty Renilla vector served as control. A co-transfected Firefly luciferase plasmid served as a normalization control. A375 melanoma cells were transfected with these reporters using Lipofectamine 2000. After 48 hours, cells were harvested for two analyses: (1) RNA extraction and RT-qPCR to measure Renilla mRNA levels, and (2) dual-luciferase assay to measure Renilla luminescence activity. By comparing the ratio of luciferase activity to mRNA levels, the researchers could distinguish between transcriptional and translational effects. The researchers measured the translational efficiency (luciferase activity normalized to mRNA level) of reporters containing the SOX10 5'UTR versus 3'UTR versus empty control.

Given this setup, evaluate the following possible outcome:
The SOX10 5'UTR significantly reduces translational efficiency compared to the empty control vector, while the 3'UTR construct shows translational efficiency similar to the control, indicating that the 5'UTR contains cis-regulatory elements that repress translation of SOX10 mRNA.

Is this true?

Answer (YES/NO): NO